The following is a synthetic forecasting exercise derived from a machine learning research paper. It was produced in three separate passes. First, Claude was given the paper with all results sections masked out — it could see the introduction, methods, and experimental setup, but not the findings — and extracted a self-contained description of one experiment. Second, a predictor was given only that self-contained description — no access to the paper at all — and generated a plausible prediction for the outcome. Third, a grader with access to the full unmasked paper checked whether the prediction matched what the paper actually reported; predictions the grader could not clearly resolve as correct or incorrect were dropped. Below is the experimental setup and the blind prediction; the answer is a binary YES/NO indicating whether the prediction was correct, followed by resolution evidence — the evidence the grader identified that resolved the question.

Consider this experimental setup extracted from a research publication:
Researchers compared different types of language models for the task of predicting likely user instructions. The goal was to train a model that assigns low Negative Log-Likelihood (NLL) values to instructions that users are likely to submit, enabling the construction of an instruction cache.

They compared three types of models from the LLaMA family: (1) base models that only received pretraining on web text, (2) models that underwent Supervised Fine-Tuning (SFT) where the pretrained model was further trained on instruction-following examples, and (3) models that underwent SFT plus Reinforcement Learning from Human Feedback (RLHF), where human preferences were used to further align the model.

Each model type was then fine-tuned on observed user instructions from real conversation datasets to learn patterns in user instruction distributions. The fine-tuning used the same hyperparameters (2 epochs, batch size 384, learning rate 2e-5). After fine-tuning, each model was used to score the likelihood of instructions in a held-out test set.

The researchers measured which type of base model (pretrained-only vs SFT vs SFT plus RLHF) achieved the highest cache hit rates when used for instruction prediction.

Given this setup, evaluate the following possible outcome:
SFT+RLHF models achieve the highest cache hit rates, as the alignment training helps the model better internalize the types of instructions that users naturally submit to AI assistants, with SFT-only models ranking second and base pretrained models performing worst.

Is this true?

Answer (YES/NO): NO